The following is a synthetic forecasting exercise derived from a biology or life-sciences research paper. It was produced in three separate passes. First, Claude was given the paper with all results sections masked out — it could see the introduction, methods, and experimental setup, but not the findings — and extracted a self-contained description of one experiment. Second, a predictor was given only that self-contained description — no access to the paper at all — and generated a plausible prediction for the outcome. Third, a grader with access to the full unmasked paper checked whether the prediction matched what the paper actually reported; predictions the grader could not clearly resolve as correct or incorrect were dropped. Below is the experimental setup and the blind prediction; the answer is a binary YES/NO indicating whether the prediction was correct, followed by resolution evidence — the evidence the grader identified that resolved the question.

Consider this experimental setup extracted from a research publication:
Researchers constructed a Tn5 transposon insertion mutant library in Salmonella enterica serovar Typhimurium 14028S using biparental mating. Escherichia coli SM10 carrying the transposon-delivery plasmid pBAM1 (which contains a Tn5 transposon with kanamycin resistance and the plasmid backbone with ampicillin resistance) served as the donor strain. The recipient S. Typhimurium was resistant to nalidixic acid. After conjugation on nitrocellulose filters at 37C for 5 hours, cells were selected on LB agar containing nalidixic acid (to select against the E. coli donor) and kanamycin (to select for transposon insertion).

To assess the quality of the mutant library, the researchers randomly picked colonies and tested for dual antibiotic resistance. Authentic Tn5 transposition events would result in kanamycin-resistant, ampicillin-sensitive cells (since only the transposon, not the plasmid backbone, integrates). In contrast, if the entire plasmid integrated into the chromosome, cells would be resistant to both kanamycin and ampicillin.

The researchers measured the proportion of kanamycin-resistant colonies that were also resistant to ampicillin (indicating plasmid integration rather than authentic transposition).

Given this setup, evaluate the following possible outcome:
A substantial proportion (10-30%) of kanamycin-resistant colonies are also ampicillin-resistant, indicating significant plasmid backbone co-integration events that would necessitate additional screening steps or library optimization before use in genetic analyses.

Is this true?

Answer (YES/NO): YES